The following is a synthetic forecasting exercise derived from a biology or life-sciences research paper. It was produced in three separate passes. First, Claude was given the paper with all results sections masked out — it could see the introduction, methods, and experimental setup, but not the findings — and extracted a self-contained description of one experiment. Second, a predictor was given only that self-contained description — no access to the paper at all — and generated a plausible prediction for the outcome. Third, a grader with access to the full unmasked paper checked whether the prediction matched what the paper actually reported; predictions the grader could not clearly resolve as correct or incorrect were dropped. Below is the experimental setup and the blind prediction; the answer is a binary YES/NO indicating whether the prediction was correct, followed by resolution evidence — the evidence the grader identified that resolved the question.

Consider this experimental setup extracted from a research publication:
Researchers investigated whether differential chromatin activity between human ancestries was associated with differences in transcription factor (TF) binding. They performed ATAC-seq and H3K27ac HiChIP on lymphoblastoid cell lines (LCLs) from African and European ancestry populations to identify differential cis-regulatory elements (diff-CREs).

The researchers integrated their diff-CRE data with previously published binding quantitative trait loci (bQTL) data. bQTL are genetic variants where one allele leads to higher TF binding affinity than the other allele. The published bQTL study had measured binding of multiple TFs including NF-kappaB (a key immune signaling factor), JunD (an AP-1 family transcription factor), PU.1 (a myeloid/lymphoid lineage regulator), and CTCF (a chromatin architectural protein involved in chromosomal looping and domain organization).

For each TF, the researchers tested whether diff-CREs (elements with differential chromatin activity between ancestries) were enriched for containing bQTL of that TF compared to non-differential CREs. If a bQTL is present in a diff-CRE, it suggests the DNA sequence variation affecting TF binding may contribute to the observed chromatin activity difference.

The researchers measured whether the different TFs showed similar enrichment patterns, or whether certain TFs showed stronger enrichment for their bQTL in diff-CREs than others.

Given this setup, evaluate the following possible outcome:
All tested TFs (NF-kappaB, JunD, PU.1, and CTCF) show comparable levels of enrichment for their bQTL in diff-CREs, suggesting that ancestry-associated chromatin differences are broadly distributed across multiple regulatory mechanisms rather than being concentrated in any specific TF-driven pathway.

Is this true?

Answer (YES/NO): NO